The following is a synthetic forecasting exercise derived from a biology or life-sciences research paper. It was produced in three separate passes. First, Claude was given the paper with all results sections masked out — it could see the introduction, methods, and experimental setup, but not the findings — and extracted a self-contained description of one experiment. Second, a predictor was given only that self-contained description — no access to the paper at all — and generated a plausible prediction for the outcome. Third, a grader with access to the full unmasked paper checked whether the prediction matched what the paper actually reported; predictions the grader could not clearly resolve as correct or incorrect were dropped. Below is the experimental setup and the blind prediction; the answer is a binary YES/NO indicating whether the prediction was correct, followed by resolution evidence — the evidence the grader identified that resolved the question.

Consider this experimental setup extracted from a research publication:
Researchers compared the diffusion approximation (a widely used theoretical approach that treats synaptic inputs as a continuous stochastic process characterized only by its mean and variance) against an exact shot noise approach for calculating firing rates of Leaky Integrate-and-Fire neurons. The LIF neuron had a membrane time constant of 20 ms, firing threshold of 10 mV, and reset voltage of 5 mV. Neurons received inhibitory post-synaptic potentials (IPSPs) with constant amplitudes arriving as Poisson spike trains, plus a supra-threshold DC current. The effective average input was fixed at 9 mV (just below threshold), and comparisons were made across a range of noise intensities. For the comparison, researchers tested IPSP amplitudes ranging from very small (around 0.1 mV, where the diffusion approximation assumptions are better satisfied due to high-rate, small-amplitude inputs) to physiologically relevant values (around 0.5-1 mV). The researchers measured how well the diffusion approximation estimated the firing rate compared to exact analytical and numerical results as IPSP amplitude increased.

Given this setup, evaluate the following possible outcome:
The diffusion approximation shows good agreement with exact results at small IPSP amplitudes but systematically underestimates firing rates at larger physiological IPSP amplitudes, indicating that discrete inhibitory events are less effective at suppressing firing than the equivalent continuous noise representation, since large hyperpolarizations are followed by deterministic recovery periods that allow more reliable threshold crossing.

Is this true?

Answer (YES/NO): NO